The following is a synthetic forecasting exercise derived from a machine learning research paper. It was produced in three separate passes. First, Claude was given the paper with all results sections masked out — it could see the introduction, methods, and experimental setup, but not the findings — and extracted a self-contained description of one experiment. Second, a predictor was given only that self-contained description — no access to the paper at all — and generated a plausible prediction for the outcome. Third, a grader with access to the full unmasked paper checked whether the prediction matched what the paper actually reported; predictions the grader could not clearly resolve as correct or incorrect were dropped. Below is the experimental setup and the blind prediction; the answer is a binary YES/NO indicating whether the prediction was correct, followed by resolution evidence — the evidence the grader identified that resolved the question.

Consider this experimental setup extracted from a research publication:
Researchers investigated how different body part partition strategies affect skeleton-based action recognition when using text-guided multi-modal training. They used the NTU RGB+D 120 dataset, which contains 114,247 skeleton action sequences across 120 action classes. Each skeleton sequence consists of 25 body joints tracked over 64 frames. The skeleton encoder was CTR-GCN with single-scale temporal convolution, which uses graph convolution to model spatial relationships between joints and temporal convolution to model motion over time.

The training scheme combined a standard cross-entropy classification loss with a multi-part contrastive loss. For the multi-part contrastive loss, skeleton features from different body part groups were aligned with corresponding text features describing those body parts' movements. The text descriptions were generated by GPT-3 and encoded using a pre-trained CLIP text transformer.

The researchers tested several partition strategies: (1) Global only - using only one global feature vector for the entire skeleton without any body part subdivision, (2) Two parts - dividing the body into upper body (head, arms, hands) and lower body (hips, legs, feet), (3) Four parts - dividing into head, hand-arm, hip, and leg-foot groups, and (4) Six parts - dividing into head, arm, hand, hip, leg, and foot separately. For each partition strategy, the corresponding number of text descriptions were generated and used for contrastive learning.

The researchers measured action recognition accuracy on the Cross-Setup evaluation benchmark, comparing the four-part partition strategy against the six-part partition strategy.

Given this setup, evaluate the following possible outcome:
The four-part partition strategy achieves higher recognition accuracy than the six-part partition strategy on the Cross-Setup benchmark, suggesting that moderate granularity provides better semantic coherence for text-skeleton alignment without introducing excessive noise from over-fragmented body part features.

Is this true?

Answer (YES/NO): NO